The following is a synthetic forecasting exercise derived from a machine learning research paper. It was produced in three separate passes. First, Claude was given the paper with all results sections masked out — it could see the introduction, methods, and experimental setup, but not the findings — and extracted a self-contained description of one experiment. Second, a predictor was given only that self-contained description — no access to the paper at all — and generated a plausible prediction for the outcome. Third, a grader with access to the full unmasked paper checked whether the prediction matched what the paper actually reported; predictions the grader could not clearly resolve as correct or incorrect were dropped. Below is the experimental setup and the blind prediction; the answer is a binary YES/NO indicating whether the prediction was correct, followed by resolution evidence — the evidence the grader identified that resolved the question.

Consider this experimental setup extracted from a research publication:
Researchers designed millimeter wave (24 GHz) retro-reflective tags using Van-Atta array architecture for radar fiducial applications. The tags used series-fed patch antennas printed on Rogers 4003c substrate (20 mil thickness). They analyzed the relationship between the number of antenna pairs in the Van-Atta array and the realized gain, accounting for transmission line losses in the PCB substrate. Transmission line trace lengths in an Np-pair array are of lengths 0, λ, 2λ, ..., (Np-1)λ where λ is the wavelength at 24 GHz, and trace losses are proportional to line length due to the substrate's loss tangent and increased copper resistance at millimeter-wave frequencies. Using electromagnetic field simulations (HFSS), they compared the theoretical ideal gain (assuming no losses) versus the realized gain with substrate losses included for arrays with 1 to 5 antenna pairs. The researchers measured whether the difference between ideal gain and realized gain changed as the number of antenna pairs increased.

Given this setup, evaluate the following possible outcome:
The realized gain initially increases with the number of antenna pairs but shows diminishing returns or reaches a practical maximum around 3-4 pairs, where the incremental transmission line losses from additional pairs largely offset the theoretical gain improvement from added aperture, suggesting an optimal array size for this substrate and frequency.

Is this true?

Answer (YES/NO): YES